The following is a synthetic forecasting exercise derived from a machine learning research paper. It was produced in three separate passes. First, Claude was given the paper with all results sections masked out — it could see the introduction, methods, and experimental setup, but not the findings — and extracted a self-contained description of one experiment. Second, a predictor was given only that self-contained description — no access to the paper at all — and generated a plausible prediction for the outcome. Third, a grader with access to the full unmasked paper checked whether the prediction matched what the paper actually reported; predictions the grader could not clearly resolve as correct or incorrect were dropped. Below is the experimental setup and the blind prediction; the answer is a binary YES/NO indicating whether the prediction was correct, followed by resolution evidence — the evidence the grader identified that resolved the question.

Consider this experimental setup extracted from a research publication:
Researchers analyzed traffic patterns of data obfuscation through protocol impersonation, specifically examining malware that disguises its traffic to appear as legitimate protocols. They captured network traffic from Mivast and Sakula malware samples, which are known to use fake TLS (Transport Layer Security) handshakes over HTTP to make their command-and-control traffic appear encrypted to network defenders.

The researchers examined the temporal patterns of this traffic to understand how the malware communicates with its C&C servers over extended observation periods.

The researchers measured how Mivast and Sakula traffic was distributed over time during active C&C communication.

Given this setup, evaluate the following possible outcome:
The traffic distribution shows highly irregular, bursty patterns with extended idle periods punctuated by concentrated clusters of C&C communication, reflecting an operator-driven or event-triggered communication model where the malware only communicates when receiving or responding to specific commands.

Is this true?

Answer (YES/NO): NO